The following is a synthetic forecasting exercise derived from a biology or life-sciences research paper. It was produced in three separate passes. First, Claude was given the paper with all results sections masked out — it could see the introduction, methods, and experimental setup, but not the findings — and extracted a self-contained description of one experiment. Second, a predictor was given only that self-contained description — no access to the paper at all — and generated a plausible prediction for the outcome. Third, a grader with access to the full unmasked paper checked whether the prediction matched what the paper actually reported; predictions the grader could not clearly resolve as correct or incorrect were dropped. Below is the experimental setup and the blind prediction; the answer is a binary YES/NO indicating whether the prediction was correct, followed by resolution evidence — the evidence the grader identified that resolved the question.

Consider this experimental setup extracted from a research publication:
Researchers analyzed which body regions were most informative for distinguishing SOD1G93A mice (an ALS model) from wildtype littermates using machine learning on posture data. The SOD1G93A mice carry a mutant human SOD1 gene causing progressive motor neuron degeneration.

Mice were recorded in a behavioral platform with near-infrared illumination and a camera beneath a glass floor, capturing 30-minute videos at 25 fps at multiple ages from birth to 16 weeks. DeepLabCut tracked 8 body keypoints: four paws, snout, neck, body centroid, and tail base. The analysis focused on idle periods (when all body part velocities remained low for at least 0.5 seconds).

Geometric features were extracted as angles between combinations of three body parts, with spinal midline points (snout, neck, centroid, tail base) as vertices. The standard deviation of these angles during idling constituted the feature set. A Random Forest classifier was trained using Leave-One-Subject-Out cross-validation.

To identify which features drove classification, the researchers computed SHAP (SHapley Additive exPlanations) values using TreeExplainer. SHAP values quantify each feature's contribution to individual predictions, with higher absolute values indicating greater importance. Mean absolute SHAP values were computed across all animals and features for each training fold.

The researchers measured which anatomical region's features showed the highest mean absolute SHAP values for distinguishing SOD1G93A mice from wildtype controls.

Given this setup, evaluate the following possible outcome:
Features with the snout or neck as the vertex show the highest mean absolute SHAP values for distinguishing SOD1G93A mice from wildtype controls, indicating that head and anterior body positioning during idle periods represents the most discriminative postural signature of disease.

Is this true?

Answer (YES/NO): YES